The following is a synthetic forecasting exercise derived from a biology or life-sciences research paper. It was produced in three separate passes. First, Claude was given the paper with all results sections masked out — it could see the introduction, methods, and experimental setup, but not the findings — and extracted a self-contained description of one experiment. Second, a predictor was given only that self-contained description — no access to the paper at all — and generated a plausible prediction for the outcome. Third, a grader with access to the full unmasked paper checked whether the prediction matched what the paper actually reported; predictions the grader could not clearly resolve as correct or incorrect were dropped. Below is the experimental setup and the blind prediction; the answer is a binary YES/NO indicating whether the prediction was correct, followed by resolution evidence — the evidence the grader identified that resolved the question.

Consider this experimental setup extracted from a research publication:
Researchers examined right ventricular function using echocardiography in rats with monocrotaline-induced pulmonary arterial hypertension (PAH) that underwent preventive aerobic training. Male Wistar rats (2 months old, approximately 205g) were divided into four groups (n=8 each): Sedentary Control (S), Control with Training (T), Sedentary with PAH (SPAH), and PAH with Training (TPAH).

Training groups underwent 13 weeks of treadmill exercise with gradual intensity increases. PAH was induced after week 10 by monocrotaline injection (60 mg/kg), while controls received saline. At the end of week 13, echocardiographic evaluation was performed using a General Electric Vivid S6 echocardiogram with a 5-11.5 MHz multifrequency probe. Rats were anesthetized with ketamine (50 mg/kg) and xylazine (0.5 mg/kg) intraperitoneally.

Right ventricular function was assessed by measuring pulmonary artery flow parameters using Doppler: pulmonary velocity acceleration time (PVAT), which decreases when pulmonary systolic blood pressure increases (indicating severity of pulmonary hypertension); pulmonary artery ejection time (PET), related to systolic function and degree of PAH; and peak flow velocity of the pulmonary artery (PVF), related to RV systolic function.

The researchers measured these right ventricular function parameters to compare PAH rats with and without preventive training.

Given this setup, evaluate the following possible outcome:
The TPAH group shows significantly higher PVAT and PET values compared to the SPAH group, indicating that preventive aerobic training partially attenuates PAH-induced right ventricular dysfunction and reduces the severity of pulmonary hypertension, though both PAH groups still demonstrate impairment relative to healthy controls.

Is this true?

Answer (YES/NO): NO